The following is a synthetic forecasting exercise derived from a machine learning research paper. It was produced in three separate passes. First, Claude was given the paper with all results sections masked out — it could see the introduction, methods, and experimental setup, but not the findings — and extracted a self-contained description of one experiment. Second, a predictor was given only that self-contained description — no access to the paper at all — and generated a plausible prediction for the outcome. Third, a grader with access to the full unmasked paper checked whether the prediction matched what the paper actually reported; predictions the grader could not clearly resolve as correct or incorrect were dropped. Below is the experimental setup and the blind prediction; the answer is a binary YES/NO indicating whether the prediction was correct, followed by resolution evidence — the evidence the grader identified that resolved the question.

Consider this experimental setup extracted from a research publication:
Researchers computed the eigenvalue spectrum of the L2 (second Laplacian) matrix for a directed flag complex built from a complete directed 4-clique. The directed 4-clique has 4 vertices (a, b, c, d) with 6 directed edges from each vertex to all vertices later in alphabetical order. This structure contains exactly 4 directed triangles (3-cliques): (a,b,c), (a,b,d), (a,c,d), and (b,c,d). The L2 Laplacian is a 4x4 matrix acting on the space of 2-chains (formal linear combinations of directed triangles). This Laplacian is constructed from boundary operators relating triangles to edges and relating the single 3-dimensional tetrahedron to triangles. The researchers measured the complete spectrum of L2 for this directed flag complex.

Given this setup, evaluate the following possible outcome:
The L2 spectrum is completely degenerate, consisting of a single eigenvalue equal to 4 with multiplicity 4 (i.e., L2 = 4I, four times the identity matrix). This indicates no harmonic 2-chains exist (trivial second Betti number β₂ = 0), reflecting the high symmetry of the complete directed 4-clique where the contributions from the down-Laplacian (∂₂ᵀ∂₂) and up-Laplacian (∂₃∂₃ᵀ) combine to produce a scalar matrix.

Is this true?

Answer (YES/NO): YES